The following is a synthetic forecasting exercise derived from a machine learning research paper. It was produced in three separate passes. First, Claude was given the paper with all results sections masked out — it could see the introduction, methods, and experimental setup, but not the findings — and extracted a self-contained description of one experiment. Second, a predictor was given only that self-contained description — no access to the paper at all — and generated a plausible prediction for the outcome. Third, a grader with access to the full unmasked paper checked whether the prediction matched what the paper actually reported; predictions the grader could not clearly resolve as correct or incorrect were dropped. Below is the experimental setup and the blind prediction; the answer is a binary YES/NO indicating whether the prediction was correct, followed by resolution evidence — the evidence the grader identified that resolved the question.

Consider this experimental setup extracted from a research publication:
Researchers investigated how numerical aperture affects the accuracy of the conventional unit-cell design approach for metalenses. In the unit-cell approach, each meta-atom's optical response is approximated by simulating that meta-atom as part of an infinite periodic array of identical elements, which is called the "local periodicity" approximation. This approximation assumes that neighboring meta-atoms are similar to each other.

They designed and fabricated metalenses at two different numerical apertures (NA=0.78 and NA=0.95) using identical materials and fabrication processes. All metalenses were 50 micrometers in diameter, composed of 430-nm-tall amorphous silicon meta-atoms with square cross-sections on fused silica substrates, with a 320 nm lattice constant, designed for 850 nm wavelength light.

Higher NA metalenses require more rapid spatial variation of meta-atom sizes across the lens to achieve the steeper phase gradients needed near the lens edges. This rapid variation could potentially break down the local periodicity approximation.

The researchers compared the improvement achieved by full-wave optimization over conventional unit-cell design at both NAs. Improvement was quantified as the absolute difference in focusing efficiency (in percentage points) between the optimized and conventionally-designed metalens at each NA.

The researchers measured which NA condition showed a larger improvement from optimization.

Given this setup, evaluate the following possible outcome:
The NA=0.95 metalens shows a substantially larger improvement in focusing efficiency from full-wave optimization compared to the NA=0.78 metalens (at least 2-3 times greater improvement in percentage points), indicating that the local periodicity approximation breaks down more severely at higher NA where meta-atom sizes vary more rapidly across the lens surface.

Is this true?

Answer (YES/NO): NO